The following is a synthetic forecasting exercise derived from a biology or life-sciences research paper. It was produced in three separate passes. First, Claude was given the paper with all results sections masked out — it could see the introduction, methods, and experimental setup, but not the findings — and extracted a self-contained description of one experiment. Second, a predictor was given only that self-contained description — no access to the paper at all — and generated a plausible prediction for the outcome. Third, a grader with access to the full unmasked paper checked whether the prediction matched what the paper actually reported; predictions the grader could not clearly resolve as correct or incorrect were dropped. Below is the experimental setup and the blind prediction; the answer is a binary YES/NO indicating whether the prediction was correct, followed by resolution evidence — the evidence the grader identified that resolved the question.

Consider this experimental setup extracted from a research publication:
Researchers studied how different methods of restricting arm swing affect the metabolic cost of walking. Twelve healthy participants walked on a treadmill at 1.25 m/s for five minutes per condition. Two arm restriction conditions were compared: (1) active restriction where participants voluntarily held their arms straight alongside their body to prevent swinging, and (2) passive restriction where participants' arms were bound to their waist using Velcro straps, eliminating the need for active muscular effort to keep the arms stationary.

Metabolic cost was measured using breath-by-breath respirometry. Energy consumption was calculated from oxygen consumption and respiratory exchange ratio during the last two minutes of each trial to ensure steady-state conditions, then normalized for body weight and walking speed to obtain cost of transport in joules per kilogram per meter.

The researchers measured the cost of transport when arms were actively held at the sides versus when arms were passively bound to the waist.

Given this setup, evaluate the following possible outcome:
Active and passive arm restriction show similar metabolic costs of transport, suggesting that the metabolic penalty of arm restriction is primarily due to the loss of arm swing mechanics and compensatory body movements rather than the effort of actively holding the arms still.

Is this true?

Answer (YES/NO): YES